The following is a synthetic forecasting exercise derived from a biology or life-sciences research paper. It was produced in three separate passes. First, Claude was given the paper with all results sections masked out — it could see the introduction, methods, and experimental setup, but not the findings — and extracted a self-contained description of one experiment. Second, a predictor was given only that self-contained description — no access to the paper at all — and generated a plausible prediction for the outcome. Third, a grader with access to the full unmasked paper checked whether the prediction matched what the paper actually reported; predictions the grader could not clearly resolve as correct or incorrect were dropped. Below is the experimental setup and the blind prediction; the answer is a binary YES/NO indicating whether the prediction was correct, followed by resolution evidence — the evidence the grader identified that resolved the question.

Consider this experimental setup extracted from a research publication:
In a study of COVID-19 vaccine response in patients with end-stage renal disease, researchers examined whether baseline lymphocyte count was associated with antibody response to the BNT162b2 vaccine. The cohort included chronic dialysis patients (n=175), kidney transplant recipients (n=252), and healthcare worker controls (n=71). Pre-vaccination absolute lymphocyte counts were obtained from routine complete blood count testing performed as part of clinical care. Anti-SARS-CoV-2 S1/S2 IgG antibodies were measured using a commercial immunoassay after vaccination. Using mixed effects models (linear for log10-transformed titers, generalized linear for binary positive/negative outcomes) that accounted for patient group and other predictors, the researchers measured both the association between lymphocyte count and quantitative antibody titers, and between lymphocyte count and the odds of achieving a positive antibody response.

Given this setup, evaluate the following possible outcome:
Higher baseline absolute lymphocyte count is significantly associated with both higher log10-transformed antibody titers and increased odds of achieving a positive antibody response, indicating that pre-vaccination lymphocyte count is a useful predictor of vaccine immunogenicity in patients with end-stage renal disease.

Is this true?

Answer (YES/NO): YES